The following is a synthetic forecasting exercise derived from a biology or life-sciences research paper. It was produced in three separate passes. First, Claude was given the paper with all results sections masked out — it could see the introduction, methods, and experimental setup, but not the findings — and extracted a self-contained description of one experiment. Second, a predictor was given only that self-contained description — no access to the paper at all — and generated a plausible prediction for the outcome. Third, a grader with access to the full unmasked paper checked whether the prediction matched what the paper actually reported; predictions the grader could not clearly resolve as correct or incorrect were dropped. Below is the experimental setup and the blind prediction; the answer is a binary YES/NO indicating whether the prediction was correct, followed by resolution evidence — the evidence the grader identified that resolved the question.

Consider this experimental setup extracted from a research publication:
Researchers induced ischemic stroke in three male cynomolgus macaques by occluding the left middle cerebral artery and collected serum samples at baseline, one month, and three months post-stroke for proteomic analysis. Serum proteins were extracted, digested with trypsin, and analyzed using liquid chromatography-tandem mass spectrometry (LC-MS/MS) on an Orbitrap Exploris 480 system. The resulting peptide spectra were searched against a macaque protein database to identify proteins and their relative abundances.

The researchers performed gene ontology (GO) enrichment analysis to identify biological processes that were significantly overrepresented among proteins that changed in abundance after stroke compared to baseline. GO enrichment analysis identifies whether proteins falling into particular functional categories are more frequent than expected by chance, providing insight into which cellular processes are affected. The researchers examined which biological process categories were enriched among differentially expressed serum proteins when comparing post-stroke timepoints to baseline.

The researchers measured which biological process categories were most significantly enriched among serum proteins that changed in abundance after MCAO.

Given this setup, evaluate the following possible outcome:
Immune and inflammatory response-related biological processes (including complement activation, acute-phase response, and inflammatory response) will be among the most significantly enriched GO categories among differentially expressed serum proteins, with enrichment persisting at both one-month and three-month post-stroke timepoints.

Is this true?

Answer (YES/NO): NO